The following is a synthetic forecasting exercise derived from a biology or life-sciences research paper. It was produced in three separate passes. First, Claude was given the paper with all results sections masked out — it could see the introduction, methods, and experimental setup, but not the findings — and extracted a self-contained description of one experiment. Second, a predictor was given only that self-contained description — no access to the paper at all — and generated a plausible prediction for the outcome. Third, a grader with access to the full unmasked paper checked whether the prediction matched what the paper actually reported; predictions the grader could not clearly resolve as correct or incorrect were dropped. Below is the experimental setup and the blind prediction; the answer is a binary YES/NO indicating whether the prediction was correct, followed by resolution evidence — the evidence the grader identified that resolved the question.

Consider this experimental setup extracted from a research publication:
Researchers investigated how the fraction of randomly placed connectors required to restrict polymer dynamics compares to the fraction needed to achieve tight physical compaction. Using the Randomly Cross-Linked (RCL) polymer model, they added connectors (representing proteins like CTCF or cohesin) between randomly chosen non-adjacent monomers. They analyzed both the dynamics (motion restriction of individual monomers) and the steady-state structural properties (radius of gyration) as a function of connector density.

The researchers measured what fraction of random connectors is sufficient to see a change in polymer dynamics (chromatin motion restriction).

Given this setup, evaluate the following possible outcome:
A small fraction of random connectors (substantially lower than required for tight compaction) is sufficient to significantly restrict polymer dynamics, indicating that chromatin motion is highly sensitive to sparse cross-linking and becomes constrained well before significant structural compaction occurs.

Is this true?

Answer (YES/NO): YES